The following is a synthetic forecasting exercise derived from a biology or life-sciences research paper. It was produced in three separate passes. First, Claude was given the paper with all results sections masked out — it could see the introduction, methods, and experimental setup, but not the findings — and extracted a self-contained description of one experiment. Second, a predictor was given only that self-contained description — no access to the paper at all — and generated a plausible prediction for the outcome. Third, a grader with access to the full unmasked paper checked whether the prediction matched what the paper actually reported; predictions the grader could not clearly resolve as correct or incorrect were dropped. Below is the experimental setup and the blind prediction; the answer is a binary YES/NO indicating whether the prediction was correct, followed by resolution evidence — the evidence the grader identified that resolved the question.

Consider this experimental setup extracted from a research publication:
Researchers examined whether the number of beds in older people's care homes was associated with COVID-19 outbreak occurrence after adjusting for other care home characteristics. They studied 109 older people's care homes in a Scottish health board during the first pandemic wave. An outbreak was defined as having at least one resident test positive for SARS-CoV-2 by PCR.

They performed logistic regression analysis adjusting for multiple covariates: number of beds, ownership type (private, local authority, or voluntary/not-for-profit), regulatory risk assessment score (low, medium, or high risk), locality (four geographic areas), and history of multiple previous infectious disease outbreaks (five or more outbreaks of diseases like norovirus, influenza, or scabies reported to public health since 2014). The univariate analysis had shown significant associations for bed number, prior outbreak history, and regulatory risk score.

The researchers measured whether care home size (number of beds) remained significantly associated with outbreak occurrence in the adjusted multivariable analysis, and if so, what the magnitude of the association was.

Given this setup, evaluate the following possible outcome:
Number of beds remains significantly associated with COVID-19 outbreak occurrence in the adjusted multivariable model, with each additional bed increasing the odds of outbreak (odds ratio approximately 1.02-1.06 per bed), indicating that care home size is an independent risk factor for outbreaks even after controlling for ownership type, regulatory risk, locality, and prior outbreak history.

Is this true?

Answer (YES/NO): NO